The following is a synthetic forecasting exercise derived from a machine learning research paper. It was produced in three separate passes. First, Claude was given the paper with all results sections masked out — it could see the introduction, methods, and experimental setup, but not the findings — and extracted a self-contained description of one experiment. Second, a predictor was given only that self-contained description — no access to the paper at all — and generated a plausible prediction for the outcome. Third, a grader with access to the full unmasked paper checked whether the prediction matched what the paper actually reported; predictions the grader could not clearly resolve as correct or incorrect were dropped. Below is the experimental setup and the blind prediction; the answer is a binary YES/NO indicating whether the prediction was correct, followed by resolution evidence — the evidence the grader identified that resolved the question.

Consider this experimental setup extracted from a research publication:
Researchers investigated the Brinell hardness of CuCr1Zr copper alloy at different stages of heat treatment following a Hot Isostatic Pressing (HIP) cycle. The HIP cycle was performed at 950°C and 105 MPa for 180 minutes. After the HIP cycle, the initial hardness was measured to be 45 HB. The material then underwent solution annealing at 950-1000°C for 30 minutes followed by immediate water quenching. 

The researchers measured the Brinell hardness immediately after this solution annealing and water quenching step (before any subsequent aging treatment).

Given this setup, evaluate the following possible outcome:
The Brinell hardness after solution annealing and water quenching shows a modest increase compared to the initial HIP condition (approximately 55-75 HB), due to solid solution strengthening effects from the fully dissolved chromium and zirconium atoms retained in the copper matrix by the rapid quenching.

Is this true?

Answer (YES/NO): YES